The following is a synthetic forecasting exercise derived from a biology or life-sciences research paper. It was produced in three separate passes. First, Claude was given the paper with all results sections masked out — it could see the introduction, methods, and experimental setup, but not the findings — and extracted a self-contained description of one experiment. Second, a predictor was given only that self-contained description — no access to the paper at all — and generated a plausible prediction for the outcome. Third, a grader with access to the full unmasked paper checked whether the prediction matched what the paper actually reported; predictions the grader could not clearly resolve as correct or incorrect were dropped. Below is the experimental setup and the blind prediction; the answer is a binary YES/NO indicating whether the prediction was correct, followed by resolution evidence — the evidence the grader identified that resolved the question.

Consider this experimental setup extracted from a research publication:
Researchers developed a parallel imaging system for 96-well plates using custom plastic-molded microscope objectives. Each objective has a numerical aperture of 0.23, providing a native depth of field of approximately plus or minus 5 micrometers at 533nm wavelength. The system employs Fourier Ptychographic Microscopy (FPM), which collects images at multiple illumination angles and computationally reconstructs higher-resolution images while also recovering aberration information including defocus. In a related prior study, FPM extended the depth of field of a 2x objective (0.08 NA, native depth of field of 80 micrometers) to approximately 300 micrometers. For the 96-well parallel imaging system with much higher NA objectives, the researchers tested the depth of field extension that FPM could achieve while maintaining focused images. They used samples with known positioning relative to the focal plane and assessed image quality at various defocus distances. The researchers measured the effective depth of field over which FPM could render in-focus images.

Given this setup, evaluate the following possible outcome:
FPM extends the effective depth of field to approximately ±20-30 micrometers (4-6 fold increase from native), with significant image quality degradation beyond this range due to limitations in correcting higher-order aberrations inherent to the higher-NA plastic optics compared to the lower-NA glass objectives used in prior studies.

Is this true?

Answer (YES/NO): NO